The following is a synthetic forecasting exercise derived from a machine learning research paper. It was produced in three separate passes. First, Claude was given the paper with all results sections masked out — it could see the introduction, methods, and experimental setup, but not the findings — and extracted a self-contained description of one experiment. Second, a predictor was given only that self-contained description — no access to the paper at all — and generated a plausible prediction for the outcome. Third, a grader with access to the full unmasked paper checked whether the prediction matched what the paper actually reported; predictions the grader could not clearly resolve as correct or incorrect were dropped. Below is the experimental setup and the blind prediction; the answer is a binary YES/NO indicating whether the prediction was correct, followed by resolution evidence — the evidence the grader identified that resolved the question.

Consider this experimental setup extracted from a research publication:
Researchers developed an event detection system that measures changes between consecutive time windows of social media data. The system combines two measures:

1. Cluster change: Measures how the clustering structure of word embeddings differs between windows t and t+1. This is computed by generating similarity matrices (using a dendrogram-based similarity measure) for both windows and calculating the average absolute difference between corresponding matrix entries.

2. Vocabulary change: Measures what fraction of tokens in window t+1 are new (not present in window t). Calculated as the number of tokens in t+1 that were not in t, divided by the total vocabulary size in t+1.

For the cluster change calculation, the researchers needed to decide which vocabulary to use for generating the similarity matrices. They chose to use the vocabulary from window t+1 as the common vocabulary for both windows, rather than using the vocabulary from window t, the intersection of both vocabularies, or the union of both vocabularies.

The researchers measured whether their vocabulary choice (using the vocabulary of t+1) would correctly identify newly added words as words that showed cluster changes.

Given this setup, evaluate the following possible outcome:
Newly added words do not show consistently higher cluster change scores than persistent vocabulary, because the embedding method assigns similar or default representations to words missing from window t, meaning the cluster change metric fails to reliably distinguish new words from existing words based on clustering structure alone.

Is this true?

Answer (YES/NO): NO